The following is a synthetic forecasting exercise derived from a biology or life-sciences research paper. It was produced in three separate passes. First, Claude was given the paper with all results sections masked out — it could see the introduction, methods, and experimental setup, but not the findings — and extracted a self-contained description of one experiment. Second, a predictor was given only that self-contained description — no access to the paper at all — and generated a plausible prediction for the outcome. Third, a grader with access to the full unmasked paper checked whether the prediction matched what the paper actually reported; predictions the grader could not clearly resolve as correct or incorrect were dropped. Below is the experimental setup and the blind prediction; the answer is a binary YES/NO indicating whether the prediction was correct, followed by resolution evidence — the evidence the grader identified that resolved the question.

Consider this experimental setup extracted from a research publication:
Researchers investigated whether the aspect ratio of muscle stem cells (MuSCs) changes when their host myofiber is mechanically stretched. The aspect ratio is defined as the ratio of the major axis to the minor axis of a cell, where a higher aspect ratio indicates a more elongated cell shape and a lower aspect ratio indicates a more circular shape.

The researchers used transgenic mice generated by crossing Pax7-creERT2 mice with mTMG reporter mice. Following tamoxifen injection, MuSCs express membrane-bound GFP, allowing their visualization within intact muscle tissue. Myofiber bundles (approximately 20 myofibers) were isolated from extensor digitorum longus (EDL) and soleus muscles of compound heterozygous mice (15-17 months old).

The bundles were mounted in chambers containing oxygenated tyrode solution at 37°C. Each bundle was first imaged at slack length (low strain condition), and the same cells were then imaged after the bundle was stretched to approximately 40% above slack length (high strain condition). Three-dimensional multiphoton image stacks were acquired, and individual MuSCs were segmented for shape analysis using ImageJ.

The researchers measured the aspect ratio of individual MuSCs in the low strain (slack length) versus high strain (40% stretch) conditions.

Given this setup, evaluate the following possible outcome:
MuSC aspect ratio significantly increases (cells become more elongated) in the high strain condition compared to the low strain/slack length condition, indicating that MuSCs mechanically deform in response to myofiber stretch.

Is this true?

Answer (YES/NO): YES